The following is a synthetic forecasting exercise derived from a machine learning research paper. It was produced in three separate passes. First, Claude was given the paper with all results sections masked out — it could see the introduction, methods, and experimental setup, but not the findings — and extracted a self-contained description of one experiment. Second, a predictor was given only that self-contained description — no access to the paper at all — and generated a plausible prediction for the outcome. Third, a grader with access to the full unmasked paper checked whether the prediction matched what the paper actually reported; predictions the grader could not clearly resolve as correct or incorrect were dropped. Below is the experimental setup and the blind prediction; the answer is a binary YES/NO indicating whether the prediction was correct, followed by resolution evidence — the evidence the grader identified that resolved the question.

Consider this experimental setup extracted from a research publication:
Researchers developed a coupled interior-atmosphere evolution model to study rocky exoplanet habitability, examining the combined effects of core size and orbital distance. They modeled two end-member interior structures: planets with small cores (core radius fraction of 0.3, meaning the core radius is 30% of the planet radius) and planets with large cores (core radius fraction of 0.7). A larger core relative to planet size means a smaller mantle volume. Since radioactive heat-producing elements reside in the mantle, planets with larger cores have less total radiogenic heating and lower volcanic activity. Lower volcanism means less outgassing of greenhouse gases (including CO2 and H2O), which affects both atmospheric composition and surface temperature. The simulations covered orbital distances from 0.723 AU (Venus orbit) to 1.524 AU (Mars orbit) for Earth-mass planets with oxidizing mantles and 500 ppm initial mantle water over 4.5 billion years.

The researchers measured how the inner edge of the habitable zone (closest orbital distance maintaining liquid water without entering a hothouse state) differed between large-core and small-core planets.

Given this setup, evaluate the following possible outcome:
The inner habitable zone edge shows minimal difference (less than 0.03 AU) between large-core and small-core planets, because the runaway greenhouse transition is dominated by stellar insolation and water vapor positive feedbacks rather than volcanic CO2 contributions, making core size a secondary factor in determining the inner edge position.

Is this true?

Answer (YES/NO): NO